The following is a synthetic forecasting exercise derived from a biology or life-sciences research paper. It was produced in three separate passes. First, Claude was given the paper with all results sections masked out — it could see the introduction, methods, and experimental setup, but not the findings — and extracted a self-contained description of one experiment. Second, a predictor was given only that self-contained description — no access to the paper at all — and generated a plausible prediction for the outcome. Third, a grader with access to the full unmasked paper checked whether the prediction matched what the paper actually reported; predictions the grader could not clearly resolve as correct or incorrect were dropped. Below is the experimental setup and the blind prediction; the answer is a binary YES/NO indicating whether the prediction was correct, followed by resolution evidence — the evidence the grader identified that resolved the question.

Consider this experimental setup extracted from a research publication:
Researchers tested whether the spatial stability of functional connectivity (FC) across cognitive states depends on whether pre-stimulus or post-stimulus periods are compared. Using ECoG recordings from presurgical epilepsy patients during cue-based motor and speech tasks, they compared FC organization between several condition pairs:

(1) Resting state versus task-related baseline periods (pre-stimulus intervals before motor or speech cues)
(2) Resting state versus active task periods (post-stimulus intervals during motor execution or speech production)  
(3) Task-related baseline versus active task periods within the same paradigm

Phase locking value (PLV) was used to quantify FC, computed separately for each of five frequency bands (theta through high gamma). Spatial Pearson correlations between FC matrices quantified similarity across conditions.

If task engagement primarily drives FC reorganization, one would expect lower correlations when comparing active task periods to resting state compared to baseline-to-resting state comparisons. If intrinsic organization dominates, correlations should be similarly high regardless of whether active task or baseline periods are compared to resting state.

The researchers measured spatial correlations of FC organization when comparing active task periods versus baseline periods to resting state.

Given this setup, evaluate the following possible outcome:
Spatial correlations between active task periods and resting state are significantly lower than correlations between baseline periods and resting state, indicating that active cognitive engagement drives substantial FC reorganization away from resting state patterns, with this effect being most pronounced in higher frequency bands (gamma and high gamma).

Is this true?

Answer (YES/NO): NO